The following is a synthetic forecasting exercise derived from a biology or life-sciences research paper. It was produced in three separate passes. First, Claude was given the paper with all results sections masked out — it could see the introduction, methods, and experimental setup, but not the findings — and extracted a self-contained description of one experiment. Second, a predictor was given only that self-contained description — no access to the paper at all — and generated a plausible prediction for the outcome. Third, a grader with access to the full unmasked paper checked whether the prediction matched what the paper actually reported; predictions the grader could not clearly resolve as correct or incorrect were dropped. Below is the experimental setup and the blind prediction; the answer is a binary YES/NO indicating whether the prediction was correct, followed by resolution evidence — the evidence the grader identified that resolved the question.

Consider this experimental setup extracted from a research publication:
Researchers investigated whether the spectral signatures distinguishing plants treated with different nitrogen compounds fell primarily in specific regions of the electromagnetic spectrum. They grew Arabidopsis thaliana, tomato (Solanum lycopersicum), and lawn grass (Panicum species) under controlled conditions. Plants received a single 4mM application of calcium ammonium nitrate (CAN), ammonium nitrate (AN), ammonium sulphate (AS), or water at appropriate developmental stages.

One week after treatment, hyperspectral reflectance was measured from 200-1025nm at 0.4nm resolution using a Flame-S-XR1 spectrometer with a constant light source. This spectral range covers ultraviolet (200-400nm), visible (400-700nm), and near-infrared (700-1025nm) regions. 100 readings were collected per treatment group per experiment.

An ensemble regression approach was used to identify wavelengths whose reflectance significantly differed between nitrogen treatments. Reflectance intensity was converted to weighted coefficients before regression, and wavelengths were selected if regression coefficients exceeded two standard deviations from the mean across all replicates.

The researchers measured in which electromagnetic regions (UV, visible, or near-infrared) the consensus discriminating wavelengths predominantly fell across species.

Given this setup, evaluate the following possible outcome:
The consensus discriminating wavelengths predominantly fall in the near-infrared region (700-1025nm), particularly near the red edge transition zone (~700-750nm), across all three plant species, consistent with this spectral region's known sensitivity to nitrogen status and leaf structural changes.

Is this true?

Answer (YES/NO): NO